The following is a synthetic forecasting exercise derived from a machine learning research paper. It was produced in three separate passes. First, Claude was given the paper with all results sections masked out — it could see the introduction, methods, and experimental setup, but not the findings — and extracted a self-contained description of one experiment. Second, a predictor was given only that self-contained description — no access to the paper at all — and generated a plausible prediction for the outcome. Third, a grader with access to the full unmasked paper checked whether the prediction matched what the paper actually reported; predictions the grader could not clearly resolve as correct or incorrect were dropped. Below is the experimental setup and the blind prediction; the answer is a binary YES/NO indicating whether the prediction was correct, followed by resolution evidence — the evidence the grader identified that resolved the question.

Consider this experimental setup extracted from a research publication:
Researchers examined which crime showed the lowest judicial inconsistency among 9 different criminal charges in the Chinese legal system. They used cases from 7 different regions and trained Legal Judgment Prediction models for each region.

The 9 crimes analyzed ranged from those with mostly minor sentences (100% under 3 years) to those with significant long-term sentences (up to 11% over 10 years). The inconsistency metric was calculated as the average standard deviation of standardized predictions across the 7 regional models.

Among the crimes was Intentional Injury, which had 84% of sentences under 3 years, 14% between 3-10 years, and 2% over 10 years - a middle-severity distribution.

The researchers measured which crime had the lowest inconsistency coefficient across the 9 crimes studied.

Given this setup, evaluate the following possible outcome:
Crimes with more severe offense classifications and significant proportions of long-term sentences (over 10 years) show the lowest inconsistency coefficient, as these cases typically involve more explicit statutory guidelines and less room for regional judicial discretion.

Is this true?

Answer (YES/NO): NO